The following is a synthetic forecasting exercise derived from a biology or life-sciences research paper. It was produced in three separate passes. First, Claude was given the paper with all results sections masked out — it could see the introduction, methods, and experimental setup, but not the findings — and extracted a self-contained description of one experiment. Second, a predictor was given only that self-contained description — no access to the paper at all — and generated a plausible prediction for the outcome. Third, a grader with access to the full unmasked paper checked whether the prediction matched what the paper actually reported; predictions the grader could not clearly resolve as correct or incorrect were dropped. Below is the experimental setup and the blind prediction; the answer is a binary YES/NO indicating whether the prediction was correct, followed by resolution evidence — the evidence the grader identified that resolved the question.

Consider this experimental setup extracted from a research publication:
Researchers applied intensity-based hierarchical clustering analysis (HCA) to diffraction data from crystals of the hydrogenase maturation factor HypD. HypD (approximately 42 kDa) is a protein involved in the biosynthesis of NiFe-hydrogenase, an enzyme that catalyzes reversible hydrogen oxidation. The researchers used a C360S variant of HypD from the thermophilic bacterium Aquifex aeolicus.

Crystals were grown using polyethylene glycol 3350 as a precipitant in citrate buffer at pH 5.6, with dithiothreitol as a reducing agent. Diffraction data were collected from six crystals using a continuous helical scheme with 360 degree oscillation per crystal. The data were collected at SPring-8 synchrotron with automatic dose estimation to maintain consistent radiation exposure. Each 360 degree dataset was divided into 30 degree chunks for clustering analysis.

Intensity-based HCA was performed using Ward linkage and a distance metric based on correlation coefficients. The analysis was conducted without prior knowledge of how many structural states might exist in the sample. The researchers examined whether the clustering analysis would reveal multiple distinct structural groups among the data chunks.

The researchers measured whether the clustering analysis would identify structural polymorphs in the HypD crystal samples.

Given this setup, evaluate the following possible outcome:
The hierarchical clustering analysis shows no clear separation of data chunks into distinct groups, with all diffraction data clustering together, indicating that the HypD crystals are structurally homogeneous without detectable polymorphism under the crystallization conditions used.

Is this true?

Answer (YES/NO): NO